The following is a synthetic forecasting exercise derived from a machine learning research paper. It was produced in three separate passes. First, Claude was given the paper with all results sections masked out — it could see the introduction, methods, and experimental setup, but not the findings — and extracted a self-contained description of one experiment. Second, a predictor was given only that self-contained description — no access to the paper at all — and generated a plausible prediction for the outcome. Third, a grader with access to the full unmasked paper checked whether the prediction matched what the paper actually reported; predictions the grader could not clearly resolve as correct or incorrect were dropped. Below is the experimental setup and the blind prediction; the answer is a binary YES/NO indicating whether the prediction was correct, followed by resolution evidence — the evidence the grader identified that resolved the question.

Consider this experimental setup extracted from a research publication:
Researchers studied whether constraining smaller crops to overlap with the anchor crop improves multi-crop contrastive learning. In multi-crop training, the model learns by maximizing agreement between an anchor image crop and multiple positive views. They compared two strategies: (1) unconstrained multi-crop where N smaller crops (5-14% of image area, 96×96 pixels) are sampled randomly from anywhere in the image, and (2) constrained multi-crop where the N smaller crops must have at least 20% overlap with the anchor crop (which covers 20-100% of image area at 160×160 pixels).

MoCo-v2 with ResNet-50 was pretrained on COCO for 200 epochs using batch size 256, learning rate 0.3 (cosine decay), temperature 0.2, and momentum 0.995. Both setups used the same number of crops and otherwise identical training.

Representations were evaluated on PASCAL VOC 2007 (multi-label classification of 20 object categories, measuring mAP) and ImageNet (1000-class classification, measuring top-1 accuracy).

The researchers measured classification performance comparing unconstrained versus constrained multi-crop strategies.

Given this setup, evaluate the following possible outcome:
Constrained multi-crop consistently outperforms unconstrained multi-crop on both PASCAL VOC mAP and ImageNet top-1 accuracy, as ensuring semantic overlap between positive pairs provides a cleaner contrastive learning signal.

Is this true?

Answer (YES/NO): YES